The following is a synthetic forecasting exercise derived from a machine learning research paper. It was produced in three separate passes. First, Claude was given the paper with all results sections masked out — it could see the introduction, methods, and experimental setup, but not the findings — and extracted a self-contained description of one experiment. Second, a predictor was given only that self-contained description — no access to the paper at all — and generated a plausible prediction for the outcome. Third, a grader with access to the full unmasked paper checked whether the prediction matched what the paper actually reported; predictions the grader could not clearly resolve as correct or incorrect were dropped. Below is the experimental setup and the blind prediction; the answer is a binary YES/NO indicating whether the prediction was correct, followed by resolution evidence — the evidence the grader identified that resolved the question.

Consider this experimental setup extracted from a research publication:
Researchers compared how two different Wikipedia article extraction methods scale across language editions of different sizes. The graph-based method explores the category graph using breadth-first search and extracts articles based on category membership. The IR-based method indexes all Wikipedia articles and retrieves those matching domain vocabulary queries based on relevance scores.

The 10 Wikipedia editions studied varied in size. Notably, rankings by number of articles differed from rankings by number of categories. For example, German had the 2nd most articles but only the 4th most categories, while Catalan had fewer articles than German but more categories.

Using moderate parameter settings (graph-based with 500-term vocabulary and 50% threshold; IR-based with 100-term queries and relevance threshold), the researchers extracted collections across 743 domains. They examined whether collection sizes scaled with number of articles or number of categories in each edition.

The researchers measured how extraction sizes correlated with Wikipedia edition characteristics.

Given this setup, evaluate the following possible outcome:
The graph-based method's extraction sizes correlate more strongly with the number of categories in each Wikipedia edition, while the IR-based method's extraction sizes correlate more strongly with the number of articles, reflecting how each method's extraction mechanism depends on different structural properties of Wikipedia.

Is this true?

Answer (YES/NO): YES